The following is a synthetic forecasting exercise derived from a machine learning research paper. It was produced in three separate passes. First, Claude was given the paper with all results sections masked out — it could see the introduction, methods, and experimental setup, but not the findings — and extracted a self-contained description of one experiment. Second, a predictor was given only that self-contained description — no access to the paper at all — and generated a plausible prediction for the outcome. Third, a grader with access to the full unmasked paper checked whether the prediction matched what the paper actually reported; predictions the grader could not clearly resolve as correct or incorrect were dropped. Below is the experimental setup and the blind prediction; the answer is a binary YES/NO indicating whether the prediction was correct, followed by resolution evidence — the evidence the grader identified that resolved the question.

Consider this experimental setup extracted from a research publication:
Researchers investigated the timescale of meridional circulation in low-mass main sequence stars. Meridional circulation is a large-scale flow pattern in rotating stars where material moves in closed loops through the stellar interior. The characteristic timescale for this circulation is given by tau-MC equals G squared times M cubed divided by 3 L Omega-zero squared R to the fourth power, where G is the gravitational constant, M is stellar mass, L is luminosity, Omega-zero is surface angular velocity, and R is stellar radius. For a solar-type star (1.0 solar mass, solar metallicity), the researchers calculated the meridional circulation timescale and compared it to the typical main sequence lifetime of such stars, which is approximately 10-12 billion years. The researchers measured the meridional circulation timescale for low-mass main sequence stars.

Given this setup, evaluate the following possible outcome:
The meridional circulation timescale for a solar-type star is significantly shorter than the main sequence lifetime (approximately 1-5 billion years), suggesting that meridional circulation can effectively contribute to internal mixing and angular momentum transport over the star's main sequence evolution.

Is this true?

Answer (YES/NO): NO